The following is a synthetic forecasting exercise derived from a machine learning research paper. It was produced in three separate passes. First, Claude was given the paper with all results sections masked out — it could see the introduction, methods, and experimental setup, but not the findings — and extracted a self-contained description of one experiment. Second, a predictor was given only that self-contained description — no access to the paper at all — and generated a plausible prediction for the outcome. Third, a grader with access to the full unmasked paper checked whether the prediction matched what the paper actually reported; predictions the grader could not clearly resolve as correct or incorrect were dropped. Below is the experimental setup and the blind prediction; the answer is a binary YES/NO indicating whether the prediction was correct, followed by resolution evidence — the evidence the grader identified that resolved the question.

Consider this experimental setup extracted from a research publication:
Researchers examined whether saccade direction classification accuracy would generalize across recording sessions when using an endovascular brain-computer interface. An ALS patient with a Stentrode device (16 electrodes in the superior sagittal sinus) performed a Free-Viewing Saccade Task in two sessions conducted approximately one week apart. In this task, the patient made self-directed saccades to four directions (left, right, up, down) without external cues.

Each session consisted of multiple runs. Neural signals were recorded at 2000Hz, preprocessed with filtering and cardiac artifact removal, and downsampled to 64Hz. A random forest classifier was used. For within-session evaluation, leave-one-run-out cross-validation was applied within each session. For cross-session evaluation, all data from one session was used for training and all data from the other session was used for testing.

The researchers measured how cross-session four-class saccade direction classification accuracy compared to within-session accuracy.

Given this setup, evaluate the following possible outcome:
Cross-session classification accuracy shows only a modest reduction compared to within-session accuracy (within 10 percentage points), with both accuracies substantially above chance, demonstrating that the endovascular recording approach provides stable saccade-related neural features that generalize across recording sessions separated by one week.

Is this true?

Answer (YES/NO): NO